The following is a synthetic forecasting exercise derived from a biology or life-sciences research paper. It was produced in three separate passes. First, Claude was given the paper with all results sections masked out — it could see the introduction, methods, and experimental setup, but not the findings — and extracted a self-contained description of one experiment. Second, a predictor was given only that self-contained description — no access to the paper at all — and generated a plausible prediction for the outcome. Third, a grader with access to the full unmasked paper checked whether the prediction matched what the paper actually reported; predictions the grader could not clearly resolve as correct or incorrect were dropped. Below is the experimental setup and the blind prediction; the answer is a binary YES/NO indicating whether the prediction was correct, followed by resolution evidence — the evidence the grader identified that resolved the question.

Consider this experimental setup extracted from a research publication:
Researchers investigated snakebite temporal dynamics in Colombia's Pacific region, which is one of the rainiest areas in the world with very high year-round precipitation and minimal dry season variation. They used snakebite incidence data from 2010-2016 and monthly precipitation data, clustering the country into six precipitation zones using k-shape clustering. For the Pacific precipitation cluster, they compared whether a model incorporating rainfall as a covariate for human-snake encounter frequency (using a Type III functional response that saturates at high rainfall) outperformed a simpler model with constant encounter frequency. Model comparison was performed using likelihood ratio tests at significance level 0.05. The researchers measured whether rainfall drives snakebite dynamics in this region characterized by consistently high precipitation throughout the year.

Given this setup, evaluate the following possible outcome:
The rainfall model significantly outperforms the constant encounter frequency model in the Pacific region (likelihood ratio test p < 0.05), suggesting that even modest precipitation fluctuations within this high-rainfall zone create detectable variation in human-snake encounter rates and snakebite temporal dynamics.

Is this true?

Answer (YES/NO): NO